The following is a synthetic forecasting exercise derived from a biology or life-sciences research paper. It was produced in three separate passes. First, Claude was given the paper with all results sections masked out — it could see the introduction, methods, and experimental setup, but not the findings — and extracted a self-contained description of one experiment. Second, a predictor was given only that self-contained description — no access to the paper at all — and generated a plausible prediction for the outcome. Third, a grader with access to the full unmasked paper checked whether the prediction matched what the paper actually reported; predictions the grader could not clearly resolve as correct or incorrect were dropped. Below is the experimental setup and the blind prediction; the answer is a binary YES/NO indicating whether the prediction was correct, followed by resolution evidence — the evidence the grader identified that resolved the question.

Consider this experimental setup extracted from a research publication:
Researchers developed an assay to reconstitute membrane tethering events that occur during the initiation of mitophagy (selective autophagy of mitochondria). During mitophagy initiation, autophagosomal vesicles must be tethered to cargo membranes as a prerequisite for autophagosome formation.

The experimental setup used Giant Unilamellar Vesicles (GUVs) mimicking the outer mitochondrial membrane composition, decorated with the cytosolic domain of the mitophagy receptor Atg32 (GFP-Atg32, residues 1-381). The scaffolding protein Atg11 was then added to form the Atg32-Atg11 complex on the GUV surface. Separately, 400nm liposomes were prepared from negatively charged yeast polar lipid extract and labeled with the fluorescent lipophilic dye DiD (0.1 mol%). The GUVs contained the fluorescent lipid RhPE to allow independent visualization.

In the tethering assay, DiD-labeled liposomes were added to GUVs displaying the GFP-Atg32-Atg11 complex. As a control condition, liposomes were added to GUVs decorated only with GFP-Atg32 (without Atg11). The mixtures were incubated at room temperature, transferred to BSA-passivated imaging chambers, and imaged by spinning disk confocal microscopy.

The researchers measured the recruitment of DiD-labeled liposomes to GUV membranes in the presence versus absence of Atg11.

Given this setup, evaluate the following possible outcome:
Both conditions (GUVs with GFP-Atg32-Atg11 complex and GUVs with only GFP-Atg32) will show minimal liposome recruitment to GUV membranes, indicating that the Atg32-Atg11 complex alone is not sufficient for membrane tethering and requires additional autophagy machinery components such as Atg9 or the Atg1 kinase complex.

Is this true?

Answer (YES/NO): NO